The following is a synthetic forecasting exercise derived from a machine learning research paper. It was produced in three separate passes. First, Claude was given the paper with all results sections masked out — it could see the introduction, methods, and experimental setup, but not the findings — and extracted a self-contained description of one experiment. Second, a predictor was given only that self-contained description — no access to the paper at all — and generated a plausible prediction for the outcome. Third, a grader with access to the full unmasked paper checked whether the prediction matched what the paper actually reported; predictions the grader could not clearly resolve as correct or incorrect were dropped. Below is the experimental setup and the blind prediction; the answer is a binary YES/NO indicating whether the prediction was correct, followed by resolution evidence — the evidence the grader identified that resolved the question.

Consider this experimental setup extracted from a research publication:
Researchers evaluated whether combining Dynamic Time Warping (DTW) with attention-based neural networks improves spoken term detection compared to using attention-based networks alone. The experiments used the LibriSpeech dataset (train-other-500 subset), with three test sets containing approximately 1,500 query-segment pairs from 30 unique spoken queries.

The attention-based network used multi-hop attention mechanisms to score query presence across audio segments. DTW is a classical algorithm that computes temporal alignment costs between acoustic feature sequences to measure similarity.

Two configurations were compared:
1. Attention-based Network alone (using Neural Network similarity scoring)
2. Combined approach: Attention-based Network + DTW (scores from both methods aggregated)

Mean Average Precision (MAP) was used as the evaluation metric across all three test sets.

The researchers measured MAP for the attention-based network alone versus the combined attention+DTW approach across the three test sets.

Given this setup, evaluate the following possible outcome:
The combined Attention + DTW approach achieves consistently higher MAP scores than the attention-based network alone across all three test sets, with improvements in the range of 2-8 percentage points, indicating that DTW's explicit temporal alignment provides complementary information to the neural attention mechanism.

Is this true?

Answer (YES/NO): NO